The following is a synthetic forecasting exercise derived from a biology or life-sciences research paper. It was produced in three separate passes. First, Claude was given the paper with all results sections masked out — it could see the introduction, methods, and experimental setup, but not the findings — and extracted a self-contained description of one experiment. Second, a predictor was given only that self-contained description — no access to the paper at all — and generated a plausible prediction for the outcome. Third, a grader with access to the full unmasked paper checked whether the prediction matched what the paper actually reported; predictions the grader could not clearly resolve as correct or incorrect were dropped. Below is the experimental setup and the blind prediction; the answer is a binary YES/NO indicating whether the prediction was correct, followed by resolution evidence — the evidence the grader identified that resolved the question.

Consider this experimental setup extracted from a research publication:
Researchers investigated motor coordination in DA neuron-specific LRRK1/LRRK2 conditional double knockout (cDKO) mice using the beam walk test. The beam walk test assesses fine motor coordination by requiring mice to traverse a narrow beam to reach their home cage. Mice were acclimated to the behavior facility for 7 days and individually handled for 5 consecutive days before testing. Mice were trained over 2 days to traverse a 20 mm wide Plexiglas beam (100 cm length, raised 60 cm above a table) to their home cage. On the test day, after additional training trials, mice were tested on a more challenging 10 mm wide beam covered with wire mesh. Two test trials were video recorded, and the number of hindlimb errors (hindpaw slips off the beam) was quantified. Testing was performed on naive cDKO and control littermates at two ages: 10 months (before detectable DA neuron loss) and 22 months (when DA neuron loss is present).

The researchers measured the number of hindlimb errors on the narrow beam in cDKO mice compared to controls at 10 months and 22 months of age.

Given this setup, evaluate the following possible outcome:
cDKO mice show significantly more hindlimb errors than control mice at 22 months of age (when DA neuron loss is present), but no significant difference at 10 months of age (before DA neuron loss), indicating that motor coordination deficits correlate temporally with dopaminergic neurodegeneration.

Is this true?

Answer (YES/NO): NO